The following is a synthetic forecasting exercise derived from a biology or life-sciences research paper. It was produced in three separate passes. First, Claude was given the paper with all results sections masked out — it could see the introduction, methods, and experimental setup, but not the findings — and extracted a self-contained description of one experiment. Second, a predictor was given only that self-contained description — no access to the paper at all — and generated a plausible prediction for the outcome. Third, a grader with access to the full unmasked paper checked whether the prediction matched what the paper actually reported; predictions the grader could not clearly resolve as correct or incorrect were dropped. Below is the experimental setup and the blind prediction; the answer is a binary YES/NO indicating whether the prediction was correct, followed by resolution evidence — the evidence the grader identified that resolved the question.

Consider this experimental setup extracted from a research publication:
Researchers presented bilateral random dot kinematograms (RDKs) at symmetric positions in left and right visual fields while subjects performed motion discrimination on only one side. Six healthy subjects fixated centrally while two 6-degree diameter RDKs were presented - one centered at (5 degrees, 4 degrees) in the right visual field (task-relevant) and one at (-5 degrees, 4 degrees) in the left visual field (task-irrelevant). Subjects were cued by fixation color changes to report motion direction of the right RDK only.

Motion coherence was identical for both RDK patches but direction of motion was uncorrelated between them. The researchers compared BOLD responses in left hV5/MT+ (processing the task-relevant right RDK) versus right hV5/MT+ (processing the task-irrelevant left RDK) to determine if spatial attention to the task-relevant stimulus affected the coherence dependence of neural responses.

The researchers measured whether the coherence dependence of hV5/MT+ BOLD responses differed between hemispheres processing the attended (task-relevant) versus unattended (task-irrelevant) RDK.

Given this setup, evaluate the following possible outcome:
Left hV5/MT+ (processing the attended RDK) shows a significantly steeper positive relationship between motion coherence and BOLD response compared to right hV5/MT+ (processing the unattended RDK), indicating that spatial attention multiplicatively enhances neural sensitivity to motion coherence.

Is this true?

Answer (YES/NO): NO